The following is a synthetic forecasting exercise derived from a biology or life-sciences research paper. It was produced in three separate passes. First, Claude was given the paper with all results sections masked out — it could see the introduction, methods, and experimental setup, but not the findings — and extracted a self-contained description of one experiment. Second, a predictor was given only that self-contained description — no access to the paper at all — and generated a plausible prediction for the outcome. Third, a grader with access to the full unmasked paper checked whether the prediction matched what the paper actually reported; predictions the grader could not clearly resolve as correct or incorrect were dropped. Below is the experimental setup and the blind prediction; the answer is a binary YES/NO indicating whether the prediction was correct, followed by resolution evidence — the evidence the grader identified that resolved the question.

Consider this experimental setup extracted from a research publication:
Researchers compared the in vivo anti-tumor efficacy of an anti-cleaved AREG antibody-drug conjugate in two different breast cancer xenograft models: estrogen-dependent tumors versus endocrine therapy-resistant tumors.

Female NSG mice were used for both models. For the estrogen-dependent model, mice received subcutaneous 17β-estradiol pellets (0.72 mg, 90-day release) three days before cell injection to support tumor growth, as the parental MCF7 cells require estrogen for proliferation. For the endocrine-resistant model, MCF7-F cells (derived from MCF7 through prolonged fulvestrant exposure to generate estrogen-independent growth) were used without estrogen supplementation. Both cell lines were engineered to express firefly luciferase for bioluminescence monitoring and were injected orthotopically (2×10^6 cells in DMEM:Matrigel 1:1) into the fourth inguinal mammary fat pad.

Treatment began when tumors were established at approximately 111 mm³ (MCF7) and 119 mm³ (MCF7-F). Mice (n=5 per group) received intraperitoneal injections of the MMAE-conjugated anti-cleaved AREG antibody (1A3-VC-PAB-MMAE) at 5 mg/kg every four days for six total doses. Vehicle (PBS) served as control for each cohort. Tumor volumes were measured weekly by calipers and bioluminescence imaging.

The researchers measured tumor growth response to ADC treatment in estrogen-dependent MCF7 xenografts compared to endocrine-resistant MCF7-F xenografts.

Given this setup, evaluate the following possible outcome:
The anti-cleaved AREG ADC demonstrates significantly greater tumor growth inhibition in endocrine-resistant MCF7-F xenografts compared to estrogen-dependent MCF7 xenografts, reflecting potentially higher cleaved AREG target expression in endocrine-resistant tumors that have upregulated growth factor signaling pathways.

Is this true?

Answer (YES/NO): YES